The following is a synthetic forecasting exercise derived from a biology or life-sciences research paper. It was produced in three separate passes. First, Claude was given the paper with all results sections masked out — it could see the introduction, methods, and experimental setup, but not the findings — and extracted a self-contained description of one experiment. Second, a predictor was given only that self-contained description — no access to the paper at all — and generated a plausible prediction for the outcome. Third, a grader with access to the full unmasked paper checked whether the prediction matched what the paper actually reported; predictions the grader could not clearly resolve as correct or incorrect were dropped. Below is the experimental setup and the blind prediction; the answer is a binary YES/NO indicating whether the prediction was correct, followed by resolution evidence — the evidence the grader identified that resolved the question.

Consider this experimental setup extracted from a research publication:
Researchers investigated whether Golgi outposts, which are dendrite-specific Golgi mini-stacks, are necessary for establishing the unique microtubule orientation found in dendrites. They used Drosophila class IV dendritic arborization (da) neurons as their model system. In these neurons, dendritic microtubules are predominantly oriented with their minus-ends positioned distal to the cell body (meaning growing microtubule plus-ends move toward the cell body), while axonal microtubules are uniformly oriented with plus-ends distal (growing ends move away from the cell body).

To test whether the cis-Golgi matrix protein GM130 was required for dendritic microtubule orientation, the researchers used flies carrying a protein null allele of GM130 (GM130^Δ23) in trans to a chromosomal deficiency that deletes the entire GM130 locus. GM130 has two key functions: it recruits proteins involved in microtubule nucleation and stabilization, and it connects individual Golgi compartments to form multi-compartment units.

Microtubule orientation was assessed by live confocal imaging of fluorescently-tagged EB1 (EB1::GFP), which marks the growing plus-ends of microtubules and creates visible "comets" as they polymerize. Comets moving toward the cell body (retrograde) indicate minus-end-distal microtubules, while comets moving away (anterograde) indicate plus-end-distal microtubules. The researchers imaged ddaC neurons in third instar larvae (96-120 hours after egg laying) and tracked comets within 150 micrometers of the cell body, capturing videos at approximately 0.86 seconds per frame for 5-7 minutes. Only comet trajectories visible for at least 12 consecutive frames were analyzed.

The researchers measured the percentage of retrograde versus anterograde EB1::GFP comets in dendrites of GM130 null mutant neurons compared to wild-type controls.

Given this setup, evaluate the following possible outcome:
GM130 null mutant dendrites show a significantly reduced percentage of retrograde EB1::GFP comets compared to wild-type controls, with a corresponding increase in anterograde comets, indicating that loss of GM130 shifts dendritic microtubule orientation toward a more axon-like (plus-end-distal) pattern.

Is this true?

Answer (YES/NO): NO